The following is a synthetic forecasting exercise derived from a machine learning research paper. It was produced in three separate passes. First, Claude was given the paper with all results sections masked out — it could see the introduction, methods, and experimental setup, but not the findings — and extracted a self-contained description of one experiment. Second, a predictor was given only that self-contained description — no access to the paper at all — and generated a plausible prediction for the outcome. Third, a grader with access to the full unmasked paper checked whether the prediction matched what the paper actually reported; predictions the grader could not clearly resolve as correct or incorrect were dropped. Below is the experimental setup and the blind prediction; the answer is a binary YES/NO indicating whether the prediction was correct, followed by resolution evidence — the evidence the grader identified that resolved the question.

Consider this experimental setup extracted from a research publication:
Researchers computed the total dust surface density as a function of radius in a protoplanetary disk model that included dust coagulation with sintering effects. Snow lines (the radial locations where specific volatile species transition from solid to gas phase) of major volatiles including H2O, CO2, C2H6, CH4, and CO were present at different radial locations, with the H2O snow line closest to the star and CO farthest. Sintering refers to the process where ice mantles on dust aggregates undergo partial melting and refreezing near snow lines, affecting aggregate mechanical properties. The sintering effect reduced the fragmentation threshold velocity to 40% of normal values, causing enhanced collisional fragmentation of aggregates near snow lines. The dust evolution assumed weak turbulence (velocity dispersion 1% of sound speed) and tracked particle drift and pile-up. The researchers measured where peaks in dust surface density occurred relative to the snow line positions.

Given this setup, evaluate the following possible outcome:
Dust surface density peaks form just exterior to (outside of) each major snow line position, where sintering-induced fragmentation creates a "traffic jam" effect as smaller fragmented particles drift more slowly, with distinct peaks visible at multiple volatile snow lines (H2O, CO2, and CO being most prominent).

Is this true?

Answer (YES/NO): NO